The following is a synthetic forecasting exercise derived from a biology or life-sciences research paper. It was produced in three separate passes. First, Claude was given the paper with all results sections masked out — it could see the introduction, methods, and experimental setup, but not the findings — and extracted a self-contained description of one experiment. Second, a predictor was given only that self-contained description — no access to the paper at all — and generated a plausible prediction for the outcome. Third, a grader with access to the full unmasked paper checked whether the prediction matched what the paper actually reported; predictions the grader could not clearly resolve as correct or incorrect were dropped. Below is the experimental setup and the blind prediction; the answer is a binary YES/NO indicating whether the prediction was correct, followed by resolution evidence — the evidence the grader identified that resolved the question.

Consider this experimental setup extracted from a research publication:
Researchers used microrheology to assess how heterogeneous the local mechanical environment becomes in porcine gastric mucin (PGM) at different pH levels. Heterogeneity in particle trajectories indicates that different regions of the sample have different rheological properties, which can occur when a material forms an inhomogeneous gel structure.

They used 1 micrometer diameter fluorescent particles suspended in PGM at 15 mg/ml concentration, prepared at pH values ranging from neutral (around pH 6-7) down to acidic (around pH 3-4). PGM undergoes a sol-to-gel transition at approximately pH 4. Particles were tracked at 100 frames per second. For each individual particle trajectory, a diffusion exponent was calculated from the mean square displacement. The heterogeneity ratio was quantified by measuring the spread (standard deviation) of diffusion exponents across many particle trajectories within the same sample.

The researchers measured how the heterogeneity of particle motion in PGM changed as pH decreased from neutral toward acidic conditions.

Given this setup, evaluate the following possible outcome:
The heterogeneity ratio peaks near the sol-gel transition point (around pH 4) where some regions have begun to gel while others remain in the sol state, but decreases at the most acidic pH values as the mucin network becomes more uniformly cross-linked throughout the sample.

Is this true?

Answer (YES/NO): NO